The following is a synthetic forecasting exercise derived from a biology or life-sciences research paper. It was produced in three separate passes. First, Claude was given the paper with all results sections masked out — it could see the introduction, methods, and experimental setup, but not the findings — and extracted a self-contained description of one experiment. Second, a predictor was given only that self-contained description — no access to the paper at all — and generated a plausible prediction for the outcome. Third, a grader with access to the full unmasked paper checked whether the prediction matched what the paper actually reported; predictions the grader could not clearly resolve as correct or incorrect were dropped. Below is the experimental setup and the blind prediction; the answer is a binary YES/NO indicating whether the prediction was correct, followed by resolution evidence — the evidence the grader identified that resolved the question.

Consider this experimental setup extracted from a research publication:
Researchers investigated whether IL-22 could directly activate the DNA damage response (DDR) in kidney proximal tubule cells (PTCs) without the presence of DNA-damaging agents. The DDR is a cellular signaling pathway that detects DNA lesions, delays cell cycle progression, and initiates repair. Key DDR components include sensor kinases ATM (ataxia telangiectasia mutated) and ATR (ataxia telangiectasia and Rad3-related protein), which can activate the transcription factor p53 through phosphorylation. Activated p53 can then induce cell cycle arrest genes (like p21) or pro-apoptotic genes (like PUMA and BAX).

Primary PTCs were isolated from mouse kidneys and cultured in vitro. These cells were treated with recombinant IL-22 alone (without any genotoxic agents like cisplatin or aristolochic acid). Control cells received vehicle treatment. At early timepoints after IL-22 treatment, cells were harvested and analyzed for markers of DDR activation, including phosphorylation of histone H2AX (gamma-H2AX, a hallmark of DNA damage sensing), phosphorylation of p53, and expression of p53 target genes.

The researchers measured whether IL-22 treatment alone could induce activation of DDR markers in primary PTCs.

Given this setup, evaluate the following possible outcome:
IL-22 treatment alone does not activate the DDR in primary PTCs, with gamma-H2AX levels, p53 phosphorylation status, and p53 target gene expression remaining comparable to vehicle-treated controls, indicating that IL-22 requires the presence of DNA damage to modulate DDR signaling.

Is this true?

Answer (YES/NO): NO